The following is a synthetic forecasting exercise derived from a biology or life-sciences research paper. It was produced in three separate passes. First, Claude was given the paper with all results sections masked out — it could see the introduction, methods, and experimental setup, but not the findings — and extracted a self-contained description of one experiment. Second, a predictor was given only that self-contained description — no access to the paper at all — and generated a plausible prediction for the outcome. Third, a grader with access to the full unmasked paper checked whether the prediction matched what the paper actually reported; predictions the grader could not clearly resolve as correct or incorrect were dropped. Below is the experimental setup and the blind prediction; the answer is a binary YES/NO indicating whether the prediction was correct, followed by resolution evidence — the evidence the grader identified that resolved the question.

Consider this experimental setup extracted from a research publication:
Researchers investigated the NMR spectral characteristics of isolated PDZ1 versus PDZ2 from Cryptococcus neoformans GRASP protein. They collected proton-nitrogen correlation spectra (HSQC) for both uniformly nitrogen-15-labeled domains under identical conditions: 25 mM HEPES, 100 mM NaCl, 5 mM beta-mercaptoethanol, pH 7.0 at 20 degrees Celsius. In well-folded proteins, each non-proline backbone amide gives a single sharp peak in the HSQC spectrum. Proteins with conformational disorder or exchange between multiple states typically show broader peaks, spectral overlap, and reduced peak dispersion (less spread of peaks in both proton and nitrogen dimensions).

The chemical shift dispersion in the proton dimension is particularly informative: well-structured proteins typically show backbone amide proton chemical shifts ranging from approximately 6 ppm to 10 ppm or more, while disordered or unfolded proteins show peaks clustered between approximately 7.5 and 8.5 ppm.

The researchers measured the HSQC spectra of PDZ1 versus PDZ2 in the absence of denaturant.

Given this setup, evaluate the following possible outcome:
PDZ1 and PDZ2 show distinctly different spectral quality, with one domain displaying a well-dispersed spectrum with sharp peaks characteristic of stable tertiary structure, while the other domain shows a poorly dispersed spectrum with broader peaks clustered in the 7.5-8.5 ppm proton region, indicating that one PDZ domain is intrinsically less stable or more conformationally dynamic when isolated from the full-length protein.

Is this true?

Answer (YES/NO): YES